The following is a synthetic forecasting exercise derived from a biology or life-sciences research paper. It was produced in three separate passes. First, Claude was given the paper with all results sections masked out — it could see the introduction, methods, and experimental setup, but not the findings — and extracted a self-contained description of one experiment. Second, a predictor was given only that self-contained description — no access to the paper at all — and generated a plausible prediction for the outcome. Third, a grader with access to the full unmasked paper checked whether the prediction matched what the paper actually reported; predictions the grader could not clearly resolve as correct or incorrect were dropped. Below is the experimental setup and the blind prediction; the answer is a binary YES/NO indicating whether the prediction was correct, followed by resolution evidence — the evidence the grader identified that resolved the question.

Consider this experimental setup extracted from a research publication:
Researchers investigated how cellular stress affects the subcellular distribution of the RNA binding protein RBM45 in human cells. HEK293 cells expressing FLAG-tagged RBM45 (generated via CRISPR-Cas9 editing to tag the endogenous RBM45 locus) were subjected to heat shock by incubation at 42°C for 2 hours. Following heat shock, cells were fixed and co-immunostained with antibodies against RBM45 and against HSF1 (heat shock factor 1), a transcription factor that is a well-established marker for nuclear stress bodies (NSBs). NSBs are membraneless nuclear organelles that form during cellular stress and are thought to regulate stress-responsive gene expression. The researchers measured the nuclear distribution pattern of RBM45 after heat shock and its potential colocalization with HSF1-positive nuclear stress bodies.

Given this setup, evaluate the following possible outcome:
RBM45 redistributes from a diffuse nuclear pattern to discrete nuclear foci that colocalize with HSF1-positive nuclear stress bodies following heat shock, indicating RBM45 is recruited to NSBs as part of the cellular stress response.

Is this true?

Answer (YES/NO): YES